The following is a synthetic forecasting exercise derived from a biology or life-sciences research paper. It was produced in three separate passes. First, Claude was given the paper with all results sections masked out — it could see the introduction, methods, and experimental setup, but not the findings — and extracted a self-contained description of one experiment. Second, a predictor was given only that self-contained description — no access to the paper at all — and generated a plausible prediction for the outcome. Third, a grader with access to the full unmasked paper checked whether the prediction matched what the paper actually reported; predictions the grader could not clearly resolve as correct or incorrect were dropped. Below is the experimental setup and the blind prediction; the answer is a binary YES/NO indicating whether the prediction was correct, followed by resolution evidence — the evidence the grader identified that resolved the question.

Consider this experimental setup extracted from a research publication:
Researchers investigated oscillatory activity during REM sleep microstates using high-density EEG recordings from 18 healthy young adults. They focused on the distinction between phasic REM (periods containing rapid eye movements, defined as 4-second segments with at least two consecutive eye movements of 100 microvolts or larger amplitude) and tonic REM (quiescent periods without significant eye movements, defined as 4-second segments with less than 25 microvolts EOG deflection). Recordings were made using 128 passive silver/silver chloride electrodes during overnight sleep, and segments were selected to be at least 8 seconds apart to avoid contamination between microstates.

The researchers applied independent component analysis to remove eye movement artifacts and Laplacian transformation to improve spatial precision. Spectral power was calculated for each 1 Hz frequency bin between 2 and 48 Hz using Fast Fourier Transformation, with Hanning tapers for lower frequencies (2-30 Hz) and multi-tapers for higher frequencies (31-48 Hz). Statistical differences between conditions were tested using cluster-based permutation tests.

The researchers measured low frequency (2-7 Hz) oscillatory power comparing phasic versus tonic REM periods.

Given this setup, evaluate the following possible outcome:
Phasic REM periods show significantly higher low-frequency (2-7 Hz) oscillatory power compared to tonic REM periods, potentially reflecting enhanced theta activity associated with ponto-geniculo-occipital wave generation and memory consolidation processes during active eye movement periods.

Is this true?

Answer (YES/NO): NO